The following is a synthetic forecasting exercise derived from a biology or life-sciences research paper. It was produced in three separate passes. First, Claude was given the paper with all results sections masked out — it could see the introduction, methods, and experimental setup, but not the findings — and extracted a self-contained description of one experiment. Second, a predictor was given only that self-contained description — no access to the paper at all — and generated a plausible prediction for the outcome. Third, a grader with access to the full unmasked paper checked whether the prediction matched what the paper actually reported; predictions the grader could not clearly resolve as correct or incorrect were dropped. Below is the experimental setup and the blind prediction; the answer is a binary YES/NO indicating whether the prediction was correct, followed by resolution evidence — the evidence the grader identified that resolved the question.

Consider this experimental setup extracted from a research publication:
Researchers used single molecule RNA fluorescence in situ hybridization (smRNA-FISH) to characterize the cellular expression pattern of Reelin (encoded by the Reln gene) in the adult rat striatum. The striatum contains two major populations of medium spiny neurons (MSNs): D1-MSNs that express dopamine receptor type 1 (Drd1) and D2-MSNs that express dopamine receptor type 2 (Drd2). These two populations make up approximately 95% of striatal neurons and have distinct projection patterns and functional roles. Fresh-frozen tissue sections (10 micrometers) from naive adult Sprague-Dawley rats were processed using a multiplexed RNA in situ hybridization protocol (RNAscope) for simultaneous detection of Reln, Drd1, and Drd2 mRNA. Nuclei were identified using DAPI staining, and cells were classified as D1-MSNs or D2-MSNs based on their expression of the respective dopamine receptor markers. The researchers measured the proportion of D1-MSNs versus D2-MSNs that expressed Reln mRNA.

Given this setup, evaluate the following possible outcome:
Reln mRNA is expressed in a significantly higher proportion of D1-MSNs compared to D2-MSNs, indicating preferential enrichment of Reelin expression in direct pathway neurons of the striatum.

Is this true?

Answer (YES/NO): YES